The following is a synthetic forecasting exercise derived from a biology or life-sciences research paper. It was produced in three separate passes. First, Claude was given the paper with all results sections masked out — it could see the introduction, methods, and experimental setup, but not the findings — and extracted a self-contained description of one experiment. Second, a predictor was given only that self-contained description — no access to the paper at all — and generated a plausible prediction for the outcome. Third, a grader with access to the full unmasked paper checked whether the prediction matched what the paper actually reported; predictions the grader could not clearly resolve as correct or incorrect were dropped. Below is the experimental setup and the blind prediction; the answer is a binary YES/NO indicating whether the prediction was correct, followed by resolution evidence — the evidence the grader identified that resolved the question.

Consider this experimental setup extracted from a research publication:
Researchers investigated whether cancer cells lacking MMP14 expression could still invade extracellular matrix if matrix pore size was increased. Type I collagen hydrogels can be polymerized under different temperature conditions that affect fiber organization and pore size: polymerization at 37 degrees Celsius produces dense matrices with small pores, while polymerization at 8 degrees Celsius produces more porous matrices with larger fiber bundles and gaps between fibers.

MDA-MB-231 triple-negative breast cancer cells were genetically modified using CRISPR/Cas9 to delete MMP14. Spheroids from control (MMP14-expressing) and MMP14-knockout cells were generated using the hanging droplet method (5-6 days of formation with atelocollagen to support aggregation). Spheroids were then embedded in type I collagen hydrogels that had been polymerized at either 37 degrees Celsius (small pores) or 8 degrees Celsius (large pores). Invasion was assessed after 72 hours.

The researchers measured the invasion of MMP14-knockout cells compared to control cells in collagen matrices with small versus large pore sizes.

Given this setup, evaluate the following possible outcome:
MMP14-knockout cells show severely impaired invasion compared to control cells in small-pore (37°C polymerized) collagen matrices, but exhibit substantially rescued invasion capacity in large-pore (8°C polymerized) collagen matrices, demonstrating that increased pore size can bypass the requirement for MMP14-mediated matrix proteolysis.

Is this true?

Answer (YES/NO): NO